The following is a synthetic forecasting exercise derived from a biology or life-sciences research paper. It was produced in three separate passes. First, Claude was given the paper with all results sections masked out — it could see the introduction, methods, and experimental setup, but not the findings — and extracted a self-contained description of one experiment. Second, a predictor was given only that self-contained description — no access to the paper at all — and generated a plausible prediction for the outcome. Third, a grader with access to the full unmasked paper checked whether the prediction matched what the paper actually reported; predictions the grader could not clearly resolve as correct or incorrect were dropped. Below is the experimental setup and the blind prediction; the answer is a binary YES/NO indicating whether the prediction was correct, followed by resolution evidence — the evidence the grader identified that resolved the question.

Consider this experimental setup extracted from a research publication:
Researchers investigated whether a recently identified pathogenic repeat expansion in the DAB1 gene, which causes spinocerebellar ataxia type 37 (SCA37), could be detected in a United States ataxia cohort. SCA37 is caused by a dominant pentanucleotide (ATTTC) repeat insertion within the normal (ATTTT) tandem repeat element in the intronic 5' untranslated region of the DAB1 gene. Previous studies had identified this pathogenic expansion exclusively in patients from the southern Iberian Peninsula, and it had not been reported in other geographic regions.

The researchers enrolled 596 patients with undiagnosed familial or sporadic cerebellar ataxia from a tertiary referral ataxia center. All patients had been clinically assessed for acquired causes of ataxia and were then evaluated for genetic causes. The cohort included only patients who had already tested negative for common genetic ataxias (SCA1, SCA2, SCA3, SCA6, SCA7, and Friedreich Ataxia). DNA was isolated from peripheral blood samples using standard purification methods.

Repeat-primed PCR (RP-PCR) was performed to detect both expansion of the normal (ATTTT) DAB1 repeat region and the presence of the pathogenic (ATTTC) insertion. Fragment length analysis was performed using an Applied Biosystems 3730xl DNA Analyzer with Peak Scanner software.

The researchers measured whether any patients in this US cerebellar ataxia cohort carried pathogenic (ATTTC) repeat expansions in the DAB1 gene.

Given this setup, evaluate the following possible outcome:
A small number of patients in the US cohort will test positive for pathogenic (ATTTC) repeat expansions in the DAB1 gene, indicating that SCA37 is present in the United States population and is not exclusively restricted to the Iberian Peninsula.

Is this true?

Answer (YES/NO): NO